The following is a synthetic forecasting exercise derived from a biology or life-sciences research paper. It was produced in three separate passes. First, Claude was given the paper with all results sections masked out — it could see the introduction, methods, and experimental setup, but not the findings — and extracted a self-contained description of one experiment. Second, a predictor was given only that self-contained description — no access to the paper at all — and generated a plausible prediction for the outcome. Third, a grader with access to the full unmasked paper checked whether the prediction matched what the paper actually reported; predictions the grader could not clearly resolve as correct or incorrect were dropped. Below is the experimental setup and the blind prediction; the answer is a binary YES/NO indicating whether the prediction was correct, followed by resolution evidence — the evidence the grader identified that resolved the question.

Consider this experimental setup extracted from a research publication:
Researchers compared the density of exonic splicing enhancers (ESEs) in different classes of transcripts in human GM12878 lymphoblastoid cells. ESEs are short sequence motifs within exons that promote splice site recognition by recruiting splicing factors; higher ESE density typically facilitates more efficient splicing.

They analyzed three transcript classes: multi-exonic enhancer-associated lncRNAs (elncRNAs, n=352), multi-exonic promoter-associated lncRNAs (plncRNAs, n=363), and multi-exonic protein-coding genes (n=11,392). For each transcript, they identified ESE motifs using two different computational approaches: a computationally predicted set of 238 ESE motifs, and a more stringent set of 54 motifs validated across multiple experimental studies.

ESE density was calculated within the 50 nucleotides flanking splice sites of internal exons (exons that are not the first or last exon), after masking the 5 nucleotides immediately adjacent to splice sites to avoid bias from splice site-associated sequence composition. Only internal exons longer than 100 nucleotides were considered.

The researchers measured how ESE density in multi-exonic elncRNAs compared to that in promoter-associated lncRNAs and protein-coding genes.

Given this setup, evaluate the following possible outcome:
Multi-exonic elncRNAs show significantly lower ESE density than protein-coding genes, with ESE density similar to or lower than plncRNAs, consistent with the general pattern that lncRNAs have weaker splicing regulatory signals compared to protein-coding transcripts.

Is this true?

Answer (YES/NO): NO